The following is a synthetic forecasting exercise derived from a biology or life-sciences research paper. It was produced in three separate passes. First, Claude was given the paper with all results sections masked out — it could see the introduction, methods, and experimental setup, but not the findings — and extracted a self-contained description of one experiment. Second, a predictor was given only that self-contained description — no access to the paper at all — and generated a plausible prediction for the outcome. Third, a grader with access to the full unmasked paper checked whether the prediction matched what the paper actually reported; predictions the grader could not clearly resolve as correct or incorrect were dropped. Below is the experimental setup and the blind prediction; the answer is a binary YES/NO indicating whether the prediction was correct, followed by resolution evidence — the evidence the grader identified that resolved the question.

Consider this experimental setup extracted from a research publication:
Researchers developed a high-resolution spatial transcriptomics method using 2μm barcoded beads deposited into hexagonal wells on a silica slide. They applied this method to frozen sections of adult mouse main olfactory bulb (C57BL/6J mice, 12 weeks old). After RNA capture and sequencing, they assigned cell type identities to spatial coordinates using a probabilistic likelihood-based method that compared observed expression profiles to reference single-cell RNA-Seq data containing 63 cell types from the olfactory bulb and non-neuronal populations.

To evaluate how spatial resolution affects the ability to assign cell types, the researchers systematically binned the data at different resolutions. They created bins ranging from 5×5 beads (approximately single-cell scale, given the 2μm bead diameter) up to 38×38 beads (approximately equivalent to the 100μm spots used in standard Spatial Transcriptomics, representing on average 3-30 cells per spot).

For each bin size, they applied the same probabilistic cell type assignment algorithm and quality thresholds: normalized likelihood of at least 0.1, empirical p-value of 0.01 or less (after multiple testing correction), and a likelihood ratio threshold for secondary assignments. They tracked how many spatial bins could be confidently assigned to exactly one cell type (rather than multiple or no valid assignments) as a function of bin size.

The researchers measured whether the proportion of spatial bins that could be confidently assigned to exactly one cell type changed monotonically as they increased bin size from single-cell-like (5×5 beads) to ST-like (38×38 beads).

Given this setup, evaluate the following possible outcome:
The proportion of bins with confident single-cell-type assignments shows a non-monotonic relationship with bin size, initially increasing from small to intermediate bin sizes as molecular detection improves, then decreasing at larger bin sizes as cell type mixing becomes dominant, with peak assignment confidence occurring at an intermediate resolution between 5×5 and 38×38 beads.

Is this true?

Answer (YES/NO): NO